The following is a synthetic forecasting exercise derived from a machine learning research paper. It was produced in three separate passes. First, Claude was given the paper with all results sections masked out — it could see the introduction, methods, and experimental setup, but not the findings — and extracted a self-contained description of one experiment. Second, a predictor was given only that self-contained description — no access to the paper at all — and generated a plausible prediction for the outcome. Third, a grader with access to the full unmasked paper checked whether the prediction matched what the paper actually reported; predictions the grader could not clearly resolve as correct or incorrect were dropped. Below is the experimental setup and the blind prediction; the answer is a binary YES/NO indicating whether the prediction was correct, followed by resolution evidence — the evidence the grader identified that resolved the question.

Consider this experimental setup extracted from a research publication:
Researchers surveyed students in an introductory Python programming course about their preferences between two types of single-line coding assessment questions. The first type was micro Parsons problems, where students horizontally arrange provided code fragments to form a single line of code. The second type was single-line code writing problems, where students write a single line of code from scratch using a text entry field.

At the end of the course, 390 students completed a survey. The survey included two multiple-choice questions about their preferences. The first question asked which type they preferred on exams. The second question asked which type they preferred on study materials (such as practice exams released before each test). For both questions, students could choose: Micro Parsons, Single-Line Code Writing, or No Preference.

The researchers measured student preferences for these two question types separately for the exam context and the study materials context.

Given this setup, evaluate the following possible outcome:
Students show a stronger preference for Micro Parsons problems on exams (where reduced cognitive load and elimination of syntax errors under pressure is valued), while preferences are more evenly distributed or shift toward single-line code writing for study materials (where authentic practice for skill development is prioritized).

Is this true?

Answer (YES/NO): YES